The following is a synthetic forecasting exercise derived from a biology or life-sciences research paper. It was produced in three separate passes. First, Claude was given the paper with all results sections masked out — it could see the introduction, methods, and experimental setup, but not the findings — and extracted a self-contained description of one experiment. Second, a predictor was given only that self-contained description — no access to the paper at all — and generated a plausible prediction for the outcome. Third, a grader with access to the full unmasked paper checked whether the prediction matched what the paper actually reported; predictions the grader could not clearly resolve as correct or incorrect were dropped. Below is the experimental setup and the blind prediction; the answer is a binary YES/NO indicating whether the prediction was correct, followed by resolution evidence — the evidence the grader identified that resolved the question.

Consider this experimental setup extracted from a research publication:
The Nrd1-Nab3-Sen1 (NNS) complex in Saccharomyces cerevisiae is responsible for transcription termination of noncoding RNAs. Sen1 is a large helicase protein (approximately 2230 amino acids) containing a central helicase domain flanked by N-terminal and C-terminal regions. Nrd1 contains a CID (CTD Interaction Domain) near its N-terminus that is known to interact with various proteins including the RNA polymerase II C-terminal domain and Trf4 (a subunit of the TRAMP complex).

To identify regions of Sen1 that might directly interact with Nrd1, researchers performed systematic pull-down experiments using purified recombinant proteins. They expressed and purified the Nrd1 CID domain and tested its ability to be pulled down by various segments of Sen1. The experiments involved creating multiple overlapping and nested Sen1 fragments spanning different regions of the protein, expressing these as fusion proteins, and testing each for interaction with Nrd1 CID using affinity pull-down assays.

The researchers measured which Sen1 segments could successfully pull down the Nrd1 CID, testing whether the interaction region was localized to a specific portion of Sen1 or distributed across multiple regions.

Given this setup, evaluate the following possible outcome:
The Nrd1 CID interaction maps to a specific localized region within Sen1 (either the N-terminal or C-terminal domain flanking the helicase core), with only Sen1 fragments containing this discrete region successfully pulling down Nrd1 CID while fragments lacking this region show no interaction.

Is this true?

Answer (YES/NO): NO